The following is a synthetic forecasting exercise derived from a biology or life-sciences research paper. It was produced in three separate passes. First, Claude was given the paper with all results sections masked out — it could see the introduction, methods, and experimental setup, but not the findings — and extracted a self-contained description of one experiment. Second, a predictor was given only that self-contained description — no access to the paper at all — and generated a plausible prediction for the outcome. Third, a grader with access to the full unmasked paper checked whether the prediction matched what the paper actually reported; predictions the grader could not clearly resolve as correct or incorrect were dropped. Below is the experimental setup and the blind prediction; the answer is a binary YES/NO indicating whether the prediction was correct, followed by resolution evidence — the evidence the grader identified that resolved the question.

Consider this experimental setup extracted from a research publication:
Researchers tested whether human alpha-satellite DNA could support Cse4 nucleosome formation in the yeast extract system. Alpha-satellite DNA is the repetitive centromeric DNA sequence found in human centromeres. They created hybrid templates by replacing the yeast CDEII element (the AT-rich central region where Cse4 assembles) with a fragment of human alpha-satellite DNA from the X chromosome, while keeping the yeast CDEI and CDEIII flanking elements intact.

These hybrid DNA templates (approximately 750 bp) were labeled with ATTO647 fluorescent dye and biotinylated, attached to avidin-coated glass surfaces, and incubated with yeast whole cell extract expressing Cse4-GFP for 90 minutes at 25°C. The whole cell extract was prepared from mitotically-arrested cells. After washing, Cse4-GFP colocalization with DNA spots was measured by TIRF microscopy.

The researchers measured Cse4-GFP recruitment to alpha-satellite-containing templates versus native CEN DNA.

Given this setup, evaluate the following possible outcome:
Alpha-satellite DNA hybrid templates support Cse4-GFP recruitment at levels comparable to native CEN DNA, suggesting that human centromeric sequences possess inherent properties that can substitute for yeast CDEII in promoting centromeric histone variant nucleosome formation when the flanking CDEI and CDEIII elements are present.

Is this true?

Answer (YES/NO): NO